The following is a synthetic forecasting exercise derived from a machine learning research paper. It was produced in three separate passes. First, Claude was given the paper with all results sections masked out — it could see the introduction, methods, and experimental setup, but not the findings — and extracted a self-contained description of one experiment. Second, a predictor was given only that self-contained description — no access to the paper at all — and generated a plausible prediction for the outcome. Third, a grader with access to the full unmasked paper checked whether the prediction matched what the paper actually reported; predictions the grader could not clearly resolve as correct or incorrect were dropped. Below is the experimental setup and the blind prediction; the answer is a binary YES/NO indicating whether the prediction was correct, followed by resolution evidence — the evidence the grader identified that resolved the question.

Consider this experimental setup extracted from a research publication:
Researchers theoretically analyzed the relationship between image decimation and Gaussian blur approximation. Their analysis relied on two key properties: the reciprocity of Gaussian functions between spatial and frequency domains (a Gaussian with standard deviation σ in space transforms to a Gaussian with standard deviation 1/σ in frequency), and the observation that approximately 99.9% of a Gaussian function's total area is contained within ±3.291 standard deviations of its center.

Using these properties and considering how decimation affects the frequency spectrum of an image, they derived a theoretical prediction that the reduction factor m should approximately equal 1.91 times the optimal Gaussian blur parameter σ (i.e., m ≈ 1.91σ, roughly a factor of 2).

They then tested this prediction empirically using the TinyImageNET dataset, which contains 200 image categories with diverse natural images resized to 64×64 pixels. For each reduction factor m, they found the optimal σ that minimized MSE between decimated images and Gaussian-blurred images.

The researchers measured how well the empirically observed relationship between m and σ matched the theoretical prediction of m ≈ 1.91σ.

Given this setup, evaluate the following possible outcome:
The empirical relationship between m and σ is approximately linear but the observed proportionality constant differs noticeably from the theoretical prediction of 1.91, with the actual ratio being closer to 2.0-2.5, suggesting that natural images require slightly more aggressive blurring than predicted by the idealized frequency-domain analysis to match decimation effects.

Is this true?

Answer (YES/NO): NO